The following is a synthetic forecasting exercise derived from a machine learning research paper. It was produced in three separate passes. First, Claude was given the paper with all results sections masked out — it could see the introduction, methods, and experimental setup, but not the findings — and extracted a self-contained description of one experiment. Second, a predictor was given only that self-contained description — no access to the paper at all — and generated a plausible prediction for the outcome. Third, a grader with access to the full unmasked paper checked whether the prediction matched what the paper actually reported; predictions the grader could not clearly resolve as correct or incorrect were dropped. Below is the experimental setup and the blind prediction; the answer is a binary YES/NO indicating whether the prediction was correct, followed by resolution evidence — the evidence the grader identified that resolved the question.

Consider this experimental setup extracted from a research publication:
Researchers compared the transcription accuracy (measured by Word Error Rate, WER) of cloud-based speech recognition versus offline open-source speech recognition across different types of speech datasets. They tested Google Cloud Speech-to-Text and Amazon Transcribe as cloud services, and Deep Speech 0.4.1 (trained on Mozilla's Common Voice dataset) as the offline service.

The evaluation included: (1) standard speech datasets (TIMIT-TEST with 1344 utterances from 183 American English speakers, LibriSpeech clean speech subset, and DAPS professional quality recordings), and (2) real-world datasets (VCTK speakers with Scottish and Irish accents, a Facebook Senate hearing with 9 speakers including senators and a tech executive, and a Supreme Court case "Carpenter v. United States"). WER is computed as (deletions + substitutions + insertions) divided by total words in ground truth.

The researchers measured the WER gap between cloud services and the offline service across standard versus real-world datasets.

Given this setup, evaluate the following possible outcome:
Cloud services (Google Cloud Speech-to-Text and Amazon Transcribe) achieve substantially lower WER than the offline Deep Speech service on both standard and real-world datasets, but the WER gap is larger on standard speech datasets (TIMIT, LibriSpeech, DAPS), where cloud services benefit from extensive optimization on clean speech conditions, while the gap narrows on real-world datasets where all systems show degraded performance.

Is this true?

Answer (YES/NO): NO